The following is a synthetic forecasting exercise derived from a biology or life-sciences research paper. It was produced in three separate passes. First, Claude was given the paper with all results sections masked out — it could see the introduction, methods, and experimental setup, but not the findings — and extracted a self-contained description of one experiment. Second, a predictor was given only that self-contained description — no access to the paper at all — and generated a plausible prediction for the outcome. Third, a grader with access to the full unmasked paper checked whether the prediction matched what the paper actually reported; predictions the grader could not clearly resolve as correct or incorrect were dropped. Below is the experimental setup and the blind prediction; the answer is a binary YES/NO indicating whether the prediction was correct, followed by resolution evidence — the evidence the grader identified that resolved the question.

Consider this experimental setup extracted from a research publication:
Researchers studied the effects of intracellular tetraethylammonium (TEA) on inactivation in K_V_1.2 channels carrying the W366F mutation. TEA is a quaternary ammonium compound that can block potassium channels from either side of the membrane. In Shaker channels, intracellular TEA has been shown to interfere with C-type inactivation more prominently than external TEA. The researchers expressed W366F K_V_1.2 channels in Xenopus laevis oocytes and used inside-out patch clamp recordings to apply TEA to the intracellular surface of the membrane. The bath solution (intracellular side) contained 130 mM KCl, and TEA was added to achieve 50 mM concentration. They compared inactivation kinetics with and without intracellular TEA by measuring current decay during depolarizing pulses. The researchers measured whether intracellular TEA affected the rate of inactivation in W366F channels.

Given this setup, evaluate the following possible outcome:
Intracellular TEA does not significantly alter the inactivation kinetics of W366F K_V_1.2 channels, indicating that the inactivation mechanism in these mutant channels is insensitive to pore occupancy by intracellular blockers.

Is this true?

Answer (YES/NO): NO